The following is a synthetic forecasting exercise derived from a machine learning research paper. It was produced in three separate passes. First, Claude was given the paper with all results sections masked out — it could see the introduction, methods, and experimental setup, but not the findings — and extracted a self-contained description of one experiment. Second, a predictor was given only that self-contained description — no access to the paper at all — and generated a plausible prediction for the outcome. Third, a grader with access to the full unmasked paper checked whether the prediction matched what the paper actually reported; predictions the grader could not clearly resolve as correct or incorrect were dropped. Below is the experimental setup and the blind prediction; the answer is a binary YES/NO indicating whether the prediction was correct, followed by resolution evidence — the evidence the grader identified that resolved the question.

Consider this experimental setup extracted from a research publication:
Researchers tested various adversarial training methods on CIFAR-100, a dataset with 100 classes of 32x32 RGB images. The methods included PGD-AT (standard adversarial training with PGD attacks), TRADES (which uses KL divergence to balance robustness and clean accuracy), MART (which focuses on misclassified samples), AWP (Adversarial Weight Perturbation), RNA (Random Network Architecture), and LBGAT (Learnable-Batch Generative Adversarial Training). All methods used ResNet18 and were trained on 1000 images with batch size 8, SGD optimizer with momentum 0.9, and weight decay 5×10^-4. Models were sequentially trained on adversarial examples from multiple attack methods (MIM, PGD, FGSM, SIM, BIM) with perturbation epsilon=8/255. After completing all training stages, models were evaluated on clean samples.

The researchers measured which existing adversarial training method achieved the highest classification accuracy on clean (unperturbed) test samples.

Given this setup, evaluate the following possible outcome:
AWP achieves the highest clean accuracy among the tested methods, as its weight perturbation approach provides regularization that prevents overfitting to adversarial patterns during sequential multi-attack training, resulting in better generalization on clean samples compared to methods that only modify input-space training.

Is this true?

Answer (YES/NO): NO